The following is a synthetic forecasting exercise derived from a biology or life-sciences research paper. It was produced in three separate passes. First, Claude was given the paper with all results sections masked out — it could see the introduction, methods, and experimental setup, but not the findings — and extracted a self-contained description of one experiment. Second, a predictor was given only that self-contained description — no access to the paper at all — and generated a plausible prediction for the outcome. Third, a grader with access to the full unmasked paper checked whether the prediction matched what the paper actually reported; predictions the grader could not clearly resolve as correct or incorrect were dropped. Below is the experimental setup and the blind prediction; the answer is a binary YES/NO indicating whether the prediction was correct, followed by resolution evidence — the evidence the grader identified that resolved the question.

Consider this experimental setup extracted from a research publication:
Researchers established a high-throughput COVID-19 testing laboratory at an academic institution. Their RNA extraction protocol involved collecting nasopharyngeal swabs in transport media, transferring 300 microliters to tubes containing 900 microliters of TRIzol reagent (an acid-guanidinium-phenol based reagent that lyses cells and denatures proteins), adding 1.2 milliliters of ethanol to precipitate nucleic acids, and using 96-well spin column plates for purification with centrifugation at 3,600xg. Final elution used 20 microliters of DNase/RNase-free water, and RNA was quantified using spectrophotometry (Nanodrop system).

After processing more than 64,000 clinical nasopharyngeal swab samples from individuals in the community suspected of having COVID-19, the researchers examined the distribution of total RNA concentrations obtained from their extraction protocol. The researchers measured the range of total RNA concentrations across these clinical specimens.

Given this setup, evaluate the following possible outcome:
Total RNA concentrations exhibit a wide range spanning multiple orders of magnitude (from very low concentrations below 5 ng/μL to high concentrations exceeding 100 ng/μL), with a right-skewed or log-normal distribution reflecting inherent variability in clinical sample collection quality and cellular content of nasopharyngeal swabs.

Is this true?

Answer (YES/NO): NO